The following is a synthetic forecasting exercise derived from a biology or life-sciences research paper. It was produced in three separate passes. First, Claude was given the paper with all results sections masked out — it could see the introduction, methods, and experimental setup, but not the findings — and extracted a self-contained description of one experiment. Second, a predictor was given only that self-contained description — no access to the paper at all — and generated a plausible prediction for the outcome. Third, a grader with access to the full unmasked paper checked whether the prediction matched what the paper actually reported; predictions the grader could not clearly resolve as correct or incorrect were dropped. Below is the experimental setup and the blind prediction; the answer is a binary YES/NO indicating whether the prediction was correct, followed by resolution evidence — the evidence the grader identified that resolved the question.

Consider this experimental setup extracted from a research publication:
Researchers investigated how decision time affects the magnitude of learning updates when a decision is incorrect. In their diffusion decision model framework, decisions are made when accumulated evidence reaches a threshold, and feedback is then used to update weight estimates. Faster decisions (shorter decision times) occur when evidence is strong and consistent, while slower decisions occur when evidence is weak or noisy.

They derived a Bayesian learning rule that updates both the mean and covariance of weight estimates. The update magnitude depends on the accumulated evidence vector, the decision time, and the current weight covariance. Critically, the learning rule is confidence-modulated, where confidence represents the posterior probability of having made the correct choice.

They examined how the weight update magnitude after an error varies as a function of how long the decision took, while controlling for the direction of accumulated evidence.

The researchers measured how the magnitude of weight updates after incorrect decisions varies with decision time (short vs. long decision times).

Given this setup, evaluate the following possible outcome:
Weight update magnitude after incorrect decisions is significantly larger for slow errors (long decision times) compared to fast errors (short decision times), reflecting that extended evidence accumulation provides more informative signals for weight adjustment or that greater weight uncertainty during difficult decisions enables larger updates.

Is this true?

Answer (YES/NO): NO